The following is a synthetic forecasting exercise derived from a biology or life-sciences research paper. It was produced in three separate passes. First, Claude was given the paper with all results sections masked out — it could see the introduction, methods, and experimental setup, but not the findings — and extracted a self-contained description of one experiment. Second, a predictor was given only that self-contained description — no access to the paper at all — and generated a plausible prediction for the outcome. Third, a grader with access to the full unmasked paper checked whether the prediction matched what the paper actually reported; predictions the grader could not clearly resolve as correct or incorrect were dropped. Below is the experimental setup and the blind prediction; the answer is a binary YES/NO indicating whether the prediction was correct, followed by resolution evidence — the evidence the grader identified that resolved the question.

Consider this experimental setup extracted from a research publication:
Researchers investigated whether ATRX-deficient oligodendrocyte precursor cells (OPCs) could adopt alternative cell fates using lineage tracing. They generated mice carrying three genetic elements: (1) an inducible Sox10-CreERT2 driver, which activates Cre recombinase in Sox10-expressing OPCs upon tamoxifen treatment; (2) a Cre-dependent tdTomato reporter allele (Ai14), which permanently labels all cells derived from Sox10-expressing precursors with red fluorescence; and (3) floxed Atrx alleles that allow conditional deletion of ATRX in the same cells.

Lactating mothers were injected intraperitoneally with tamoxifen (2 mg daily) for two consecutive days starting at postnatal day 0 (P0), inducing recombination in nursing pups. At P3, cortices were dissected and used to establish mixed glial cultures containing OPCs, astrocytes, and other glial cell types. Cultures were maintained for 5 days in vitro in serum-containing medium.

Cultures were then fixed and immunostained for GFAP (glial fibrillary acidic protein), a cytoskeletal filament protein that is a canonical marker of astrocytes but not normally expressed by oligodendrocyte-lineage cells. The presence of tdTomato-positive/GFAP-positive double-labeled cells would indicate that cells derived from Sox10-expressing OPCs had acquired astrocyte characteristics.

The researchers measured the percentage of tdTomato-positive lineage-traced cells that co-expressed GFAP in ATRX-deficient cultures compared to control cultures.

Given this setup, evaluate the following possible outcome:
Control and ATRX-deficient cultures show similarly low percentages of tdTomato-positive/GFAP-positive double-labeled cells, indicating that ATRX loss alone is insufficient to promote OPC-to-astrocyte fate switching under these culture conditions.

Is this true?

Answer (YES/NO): NO